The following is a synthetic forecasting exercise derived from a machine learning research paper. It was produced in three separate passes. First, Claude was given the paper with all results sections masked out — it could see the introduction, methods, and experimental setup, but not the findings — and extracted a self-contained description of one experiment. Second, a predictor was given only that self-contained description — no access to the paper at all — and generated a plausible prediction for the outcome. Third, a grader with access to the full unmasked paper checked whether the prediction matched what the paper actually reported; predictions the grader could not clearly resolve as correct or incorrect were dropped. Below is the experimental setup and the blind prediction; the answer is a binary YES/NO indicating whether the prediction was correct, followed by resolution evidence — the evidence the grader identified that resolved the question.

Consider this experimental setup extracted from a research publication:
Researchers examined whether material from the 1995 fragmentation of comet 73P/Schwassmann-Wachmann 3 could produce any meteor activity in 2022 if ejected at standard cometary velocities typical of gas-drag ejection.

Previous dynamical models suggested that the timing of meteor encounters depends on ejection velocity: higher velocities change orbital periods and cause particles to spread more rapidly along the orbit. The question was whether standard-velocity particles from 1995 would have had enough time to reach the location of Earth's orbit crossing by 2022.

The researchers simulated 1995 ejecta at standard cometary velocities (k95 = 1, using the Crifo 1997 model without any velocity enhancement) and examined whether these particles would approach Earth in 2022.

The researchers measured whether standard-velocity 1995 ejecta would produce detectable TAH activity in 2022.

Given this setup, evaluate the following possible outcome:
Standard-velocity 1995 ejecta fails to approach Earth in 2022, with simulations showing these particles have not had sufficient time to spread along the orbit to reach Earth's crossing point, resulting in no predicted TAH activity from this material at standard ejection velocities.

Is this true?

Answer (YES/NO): YES